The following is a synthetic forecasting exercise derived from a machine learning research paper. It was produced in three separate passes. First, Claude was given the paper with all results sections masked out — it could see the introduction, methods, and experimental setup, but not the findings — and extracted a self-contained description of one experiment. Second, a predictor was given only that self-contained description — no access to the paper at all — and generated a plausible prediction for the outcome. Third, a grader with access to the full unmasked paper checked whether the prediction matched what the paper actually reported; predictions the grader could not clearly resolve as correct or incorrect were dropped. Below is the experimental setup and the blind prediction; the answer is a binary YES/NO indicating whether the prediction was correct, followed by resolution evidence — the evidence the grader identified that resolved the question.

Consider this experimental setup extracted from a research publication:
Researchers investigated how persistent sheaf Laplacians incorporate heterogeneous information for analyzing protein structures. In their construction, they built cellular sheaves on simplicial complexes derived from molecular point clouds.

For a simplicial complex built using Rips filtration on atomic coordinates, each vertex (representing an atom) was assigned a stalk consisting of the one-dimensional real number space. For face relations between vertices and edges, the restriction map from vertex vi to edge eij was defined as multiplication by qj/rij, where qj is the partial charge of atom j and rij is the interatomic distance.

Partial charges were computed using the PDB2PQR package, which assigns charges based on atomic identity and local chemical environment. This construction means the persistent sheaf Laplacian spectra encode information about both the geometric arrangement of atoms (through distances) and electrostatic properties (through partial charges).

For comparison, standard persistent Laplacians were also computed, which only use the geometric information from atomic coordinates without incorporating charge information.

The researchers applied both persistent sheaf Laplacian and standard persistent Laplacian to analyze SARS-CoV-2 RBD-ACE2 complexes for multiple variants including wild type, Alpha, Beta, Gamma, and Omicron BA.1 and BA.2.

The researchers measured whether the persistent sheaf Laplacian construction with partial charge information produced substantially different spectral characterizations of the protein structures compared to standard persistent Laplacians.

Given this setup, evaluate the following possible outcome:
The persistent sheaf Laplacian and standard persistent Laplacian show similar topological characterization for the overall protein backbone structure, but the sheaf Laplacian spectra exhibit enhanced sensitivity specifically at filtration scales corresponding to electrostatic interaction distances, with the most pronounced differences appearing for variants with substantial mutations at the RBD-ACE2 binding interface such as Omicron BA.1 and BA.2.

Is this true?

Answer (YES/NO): NO